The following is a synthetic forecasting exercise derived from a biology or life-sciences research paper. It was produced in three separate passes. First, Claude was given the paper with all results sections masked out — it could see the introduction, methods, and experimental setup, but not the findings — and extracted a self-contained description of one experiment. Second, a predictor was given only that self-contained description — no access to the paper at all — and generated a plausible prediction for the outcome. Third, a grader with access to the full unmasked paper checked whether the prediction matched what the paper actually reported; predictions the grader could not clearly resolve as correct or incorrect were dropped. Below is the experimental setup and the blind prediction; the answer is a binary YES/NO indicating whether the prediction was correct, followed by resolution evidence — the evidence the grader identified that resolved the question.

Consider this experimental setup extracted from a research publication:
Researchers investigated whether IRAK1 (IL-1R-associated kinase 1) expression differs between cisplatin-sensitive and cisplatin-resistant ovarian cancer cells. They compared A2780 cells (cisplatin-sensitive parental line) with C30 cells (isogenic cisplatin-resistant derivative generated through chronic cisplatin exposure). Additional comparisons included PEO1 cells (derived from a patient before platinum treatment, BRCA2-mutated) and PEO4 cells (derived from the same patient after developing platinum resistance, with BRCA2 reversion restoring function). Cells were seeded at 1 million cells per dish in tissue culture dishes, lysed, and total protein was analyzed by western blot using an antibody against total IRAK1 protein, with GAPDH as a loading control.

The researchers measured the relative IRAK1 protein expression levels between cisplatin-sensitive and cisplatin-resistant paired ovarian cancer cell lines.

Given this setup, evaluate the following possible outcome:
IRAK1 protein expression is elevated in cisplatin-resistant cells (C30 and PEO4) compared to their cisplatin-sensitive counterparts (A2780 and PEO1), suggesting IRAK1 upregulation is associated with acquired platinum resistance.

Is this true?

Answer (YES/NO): NO